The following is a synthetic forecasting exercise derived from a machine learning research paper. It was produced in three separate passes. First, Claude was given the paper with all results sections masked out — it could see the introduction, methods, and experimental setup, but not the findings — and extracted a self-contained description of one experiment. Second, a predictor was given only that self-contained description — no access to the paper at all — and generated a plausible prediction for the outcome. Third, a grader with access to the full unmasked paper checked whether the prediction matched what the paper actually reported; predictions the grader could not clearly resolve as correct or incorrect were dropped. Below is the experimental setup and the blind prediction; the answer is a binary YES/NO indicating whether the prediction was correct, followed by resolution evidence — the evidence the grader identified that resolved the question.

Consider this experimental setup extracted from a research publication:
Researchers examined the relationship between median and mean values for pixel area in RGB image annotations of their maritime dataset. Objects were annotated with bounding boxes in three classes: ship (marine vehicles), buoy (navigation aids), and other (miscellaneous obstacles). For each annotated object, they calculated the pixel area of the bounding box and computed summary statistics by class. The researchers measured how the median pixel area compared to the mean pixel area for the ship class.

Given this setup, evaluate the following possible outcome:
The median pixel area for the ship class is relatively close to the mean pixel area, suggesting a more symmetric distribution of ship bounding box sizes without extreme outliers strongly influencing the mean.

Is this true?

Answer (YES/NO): NO